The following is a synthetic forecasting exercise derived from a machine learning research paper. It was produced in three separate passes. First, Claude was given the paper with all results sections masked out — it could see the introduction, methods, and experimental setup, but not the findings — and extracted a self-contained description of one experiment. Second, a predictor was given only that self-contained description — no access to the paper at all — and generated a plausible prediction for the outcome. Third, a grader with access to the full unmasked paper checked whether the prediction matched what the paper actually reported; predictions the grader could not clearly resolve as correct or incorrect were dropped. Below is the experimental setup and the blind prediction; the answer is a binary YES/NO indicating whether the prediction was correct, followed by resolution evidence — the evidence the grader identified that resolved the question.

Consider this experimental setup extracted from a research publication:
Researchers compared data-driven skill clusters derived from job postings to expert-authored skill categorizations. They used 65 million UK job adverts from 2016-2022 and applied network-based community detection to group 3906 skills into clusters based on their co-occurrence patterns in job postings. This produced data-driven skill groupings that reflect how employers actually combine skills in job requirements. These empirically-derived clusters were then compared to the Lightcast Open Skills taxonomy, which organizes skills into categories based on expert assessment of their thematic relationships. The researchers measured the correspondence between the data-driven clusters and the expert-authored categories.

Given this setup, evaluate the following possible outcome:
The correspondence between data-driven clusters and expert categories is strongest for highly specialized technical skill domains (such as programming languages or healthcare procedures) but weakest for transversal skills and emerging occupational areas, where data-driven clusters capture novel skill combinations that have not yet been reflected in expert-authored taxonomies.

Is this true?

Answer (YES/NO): NO